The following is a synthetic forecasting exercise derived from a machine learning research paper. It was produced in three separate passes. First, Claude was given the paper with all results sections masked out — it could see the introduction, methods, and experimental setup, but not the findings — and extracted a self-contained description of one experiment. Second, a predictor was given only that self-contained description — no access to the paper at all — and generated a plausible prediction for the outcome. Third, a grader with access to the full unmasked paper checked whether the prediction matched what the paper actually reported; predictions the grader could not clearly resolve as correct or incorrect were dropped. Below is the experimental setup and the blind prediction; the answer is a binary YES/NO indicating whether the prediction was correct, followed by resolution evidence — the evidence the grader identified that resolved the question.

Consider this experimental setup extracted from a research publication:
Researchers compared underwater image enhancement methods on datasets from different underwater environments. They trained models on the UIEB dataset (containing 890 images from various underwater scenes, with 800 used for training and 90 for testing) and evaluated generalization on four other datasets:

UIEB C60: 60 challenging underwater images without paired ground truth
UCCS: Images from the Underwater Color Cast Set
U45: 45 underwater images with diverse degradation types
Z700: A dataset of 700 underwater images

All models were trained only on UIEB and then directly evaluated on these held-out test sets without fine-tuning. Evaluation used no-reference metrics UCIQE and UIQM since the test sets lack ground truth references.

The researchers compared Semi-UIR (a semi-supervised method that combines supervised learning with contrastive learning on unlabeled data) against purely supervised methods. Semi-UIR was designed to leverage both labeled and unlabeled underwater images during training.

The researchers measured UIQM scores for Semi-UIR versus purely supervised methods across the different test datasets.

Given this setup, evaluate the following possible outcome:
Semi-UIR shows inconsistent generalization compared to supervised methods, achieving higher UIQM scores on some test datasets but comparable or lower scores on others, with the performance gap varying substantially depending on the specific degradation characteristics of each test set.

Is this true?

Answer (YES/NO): YES